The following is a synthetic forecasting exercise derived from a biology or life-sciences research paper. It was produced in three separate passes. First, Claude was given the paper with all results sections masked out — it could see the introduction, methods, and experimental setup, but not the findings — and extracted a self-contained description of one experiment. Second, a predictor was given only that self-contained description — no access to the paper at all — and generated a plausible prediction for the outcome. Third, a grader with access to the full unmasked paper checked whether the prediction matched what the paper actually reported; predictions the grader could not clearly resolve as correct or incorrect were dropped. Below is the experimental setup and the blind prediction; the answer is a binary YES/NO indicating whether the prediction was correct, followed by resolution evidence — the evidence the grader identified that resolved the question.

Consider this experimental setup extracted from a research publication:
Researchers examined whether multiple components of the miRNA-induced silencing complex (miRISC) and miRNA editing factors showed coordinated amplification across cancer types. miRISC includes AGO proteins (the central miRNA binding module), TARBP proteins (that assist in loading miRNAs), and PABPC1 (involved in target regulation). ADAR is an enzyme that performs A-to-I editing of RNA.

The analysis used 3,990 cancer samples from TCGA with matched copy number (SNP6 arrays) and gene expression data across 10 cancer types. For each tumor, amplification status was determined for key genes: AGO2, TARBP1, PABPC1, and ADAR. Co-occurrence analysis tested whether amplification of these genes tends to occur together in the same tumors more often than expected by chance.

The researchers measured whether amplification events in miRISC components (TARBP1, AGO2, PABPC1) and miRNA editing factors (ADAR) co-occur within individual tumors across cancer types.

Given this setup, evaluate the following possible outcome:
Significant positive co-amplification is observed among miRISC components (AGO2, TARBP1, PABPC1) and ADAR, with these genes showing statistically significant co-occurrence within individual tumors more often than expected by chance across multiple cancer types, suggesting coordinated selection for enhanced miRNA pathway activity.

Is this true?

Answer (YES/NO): YES